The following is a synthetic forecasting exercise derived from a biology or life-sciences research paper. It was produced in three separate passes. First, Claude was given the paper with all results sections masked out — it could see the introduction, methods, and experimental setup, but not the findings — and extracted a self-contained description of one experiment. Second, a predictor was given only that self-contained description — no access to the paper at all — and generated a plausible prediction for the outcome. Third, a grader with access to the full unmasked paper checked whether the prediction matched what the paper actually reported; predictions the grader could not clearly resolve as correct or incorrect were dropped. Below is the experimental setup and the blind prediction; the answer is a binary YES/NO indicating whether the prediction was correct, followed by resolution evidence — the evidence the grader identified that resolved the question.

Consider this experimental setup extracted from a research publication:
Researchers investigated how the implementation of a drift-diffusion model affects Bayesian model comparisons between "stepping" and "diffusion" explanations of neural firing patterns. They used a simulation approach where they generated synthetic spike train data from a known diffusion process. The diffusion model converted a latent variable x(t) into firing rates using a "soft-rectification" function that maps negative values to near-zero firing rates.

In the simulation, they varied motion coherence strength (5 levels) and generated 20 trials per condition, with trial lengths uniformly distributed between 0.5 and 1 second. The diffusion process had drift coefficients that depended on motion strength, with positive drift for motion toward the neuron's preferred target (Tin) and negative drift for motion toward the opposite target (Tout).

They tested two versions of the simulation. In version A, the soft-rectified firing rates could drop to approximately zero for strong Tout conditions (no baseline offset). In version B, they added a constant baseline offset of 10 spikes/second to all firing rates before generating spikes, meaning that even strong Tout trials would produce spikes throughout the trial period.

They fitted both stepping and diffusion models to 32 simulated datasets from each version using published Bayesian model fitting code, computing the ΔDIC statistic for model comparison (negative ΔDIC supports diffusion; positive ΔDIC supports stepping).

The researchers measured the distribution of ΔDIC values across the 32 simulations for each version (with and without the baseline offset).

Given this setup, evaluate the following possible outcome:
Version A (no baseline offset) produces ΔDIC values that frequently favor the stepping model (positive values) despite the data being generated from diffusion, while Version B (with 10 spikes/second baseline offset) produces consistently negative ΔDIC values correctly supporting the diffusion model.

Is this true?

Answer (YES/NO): NO